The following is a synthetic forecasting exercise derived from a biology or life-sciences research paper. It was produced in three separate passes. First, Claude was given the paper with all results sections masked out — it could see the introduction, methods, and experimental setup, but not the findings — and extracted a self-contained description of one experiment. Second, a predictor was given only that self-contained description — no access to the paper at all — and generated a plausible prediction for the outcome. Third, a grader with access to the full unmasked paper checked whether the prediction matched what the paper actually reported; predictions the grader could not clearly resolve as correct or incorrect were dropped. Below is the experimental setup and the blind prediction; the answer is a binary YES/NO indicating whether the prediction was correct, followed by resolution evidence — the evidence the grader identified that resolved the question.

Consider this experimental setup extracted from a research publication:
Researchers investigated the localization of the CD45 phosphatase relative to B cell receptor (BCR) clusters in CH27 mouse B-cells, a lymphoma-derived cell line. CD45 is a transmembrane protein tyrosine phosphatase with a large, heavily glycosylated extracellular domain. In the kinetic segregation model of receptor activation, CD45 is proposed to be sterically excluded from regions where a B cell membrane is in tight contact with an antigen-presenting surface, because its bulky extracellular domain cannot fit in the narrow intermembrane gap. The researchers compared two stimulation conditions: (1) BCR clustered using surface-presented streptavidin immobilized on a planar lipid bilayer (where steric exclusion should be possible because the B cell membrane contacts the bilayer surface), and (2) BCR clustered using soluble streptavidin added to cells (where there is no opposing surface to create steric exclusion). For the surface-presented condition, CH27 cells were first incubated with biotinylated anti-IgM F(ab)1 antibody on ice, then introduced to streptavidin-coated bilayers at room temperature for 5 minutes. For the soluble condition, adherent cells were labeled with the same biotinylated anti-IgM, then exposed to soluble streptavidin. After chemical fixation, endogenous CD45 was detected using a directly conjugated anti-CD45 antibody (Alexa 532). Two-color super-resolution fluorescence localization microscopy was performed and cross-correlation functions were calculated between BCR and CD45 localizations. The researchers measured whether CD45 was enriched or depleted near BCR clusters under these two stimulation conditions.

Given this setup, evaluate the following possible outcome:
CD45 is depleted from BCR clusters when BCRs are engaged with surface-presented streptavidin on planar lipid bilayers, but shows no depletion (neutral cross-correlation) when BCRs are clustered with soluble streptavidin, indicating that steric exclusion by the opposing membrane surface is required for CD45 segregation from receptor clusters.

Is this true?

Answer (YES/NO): NO